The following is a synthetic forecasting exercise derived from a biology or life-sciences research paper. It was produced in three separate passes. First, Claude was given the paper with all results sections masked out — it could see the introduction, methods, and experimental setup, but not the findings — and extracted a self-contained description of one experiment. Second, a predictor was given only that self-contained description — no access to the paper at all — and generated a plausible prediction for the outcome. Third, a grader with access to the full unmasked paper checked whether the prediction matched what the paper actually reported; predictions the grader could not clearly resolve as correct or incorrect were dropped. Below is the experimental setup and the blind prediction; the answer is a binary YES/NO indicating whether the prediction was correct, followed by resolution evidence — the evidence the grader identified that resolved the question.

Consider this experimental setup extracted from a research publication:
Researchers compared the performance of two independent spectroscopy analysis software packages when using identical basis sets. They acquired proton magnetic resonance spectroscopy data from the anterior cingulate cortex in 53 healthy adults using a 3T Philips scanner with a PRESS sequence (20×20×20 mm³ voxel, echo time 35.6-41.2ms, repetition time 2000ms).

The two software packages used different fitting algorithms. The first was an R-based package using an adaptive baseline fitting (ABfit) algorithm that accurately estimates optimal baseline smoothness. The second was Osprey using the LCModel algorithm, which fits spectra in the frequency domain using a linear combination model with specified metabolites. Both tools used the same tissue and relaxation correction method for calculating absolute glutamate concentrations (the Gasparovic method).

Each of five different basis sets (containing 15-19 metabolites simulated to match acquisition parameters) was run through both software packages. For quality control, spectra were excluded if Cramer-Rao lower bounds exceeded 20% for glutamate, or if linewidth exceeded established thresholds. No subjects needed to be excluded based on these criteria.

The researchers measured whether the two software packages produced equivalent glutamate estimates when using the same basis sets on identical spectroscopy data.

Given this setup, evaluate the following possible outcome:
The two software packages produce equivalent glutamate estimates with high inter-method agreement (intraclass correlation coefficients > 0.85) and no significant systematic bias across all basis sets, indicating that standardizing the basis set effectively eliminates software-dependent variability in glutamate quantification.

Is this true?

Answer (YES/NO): NO